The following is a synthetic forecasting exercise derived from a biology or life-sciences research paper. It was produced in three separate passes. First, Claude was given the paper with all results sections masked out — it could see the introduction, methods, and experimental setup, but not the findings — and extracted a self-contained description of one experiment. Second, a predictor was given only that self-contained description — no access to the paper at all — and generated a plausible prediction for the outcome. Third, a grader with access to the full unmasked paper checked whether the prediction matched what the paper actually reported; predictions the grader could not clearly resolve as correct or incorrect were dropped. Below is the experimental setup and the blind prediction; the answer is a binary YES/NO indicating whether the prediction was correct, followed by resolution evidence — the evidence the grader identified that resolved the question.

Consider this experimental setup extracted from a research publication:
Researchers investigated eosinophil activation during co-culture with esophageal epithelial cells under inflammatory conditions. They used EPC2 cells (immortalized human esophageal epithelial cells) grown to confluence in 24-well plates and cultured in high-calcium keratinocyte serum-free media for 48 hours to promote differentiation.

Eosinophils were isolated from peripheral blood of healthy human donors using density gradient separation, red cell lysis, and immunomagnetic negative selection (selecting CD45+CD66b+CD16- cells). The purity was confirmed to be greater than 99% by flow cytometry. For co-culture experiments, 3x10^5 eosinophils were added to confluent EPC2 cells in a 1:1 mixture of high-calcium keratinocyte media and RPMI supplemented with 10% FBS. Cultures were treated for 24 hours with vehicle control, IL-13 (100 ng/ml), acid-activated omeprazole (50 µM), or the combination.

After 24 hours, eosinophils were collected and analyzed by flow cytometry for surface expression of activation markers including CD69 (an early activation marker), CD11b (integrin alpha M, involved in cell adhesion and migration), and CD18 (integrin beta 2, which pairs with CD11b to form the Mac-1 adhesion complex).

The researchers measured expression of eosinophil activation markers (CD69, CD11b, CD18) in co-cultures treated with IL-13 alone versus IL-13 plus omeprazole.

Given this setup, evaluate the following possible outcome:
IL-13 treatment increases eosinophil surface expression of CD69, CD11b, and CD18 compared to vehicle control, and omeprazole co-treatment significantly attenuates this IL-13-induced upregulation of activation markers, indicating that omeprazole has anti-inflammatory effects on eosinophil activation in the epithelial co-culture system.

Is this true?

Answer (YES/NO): YES